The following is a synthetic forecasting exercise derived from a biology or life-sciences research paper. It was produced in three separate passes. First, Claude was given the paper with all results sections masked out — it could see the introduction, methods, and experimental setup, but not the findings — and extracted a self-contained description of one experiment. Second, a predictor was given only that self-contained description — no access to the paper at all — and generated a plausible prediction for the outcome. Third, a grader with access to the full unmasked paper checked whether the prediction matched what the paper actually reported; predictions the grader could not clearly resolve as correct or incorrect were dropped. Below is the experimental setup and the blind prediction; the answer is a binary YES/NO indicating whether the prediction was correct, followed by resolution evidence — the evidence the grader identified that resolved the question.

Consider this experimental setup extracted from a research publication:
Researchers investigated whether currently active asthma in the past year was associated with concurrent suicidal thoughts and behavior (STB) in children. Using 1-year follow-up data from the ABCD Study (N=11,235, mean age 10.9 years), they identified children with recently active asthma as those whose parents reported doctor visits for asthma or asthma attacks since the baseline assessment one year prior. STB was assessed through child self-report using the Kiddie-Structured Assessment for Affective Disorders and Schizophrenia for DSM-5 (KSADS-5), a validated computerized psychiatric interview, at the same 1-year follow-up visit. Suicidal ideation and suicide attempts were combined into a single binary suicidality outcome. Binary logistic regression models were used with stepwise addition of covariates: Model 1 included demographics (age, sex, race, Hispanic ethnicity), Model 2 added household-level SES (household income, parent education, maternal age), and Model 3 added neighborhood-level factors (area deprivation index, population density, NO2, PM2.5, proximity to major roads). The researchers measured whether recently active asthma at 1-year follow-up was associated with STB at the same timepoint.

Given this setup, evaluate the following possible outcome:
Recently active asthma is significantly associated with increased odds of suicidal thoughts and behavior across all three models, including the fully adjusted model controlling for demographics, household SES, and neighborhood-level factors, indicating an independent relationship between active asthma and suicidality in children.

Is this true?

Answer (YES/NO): NO